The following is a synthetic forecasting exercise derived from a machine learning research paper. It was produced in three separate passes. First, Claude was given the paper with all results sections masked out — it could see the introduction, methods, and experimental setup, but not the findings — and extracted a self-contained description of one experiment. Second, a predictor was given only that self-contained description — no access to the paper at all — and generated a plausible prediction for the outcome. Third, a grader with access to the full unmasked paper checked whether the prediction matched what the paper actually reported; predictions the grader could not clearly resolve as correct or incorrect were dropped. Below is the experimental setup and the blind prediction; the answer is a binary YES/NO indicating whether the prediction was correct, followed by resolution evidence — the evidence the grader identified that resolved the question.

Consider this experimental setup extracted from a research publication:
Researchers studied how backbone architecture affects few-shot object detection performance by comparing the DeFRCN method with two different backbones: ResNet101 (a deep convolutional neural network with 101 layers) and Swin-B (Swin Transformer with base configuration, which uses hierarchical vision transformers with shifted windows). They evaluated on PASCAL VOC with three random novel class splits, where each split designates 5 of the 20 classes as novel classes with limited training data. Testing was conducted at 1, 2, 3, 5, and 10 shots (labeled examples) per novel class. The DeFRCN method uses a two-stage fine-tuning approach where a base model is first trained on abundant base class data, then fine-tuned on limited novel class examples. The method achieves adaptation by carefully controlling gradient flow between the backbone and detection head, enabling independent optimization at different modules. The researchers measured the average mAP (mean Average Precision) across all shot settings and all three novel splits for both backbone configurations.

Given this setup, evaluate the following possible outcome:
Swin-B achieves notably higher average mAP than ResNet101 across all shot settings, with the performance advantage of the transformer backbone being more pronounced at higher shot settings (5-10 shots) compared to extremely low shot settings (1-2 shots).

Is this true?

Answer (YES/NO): NO